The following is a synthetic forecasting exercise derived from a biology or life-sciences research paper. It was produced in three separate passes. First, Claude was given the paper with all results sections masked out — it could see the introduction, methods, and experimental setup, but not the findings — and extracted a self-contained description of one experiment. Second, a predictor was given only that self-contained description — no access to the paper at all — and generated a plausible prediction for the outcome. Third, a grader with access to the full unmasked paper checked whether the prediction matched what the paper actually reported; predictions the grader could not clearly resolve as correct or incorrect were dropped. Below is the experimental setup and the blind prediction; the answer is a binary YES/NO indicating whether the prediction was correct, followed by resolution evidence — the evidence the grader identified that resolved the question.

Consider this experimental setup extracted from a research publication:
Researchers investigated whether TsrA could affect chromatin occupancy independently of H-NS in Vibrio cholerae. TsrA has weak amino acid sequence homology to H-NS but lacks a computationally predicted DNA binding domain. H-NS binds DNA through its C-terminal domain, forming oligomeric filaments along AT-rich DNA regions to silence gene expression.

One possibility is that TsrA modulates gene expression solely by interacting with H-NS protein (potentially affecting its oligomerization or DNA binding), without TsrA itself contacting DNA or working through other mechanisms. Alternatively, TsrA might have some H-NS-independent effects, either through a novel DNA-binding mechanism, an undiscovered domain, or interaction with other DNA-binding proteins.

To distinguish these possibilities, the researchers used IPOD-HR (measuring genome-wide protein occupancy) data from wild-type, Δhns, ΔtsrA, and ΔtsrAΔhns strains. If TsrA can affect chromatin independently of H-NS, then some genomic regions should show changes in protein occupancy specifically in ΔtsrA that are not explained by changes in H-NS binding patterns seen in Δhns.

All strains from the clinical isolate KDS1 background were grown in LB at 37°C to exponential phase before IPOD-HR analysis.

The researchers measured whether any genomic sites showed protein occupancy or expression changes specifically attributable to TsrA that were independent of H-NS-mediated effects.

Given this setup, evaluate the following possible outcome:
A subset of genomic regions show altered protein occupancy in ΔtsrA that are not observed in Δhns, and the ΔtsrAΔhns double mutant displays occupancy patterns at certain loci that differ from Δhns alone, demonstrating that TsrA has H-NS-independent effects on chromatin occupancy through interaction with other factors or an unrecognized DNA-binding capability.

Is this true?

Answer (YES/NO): YES